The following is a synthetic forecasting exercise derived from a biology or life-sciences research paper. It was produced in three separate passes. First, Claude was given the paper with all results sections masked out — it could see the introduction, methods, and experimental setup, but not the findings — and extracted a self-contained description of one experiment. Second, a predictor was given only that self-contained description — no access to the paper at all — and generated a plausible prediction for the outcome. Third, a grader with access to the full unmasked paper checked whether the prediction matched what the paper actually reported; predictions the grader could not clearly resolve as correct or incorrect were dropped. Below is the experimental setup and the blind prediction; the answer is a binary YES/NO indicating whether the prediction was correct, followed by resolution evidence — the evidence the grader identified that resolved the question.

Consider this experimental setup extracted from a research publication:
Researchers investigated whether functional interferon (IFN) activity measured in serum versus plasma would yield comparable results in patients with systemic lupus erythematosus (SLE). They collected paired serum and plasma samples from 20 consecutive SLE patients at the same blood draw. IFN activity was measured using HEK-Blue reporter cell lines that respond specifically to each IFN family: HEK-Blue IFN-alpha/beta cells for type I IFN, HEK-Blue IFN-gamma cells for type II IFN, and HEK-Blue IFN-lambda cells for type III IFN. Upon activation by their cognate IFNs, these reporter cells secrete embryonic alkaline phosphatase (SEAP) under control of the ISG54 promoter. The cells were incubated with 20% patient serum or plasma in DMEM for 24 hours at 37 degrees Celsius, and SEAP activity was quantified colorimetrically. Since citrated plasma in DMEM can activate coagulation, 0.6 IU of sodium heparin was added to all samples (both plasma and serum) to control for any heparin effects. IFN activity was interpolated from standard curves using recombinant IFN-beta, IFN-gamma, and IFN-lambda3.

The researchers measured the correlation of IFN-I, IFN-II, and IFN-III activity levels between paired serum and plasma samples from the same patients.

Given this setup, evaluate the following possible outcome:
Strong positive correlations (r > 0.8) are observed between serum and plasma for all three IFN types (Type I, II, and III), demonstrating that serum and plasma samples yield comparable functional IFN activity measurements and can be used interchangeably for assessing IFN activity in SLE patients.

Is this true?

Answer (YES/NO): YES